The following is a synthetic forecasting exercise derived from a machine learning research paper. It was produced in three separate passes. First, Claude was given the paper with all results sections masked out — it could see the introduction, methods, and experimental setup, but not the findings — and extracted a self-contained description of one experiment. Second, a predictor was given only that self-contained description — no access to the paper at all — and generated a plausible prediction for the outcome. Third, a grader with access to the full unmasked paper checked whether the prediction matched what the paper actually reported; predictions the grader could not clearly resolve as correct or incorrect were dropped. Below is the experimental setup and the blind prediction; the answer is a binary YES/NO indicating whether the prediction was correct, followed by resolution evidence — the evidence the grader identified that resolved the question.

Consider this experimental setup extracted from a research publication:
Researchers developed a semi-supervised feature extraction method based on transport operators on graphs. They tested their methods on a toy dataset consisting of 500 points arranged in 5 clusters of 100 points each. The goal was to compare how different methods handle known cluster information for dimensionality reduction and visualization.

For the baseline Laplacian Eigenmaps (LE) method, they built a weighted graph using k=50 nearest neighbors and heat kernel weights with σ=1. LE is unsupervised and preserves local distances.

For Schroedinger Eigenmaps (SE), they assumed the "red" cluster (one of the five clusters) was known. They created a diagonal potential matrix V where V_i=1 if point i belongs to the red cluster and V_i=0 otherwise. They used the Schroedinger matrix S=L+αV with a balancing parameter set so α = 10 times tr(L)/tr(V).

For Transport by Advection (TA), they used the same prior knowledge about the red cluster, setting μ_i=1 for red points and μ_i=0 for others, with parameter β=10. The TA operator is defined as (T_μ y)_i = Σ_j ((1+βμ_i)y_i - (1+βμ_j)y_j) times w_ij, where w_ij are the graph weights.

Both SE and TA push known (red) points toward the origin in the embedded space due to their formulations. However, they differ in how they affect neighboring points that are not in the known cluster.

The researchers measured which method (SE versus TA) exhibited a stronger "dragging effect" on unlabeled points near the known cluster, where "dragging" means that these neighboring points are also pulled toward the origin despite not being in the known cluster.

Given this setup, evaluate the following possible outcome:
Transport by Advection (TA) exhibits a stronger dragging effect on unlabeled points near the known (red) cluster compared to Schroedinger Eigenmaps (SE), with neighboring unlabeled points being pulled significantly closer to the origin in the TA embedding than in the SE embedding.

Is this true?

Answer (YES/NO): NO